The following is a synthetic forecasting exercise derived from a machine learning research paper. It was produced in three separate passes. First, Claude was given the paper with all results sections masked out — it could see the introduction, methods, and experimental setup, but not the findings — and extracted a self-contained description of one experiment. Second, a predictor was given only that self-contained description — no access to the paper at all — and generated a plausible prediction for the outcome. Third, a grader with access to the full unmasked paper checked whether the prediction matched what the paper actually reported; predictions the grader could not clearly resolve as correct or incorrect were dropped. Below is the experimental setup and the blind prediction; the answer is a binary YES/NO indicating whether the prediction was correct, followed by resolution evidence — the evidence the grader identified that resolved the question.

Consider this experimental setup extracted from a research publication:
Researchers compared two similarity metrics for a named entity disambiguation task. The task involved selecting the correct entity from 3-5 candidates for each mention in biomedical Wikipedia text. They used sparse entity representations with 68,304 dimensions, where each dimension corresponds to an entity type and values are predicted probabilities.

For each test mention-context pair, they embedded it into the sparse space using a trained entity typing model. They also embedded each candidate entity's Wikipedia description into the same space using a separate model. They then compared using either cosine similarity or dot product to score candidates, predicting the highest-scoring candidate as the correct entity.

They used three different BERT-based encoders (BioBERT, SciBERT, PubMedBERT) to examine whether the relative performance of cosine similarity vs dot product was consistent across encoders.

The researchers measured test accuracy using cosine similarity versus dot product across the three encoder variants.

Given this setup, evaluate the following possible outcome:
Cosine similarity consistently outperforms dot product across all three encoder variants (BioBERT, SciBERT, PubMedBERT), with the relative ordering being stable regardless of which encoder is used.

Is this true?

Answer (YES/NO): YES